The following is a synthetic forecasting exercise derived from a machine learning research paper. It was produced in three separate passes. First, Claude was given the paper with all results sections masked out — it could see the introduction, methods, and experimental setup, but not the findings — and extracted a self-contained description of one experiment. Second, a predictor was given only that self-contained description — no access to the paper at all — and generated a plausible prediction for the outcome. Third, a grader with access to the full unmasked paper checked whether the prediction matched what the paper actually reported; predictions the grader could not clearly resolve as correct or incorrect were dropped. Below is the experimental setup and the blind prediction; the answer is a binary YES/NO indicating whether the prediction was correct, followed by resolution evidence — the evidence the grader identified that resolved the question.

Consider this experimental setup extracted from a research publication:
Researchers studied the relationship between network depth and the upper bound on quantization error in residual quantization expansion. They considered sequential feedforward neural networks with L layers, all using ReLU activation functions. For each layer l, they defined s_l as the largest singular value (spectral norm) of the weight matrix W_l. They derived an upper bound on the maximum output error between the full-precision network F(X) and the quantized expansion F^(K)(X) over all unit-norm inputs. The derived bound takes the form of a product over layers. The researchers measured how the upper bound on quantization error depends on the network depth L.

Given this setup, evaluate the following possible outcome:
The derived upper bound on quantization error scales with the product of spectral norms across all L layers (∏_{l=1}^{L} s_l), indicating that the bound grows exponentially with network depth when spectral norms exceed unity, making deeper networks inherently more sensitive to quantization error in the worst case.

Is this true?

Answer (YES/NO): NO